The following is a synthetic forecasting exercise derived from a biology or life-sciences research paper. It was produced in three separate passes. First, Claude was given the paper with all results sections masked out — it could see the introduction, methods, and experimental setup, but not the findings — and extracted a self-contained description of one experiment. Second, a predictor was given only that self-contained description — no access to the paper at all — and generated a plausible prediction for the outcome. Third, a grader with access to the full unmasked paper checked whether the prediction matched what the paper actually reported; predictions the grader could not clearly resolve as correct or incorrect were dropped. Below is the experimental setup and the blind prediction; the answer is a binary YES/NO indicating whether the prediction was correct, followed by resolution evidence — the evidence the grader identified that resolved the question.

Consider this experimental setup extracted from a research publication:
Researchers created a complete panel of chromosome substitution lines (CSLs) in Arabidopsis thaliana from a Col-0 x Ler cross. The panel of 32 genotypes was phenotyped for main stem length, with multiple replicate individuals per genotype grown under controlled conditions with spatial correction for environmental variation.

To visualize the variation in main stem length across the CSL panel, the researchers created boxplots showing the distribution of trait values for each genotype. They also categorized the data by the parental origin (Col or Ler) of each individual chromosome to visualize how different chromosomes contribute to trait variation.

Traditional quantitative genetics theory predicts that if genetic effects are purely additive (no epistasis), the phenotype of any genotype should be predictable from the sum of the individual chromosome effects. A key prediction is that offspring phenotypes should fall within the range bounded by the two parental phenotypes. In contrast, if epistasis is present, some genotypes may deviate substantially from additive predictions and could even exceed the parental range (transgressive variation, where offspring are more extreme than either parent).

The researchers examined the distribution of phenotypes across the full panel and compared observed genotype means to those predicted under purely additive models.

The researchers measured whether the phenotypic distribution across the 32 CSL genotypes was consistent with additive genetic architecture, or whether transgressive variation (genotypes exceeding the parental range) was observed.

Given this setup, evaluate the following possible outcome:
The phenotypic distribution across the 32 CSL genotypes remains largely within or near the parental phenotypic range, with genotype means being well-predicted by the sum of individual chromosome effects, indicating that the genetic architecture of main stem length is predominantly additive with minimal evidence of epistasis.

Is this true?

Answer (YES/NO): NO